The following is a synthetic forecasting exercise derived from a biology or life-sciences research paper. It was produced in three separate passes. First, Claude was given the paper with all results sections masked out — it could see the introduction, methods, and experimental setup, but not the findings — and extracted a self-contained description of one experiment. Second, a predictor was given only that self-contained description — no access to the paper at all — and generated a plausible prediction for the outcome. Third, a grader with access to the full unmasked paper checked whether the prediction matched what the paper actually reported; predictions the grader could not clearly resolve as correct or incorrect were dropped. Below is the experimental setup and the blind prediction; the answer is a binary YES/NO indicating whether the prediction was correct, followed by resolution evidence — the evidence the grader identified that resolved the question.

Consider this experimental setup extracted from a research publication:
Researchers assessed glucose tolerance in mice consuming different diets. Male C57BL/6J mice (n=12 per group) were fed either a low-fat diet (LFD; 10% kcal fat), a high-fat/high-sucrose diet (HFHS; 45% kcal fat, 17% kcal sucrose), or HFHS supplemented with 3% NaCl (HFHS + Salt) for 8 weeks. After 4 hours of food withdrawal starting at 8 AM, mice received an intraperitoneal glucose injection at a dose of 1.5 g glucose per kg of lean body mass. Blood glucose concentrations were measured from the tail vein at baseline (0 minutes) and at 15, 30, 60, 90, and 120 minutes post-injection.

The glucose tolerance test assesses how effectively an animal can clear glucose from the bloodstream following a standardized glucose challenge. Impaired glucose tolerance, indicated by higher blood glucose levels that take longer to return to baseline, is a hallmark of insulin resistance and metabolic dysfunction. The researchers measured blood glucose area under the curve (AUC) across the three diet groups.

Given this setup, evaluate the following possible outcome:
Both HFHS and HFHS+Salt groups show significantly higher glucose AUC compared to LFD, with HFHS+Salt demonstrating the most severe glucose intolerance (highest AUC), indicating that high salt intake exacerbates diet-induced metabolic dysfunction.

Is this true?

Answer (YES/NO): NO